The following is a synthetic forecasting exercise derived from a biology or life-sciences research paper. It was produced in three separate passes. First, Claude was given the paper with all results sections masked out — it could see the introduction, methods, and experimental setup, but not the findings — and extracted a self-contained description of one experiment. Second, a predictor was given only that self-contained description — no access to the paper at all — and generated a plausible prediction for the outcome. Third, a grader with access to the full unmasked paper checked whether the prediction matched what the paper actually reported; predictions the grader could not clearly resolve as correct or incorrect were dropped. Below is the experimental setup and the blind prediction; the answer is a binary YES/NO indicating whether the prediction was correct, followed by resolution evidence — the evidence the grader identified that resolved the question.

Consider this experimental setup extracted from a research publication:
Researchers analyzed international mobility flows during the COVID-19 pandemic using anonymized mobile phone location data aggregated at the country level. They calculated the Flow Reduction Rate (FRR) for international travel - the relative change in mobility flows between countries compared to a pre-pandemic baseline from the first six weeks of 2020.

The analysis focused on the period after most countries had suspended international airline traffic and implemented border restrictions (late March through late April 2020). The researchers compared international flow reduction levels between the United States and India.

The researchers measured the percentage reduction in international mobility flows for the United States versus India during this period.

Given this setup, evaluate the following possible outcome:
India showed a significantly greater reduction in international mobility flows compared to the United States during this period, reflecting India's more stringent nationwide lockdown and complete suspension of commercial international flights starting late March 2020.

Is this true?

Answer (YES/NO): YES